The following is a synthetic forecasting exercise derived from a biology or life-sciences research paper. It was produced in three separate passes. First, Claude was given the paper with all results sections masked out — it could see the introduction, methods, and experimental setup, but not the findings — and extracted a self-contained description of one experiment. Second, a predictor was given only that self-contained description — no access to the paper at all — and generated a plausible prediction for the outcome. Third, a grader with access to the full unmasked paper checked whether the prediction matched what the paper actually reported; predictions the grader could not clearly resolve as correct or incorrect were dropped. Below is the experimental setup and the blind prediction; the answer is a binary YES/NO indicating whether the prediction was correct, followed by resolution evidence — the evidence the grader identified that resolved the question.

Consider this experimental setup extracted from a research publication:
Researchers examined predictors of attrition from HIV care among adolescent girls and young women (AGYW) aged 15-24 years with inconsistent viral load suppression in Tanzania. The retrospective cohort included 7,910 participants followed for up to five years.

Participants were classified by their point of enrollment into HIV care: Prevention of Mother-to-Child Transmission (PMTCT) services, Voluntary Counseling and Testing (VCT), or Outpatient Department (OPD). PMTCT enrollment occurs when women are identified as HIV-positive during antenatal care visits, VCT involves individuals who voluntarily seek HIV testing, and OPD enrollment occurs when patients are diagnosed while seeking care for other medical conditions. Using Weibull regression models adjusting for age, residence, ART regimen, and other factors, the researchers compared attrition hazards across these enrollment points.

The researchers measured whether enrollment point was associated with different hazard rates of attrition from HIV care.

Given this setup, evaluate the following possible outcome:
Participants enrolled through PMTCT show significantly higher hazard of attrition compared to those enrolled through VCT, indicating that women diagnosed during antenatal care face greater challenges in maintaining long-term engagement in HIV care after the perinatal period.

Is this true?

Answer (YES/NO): YES